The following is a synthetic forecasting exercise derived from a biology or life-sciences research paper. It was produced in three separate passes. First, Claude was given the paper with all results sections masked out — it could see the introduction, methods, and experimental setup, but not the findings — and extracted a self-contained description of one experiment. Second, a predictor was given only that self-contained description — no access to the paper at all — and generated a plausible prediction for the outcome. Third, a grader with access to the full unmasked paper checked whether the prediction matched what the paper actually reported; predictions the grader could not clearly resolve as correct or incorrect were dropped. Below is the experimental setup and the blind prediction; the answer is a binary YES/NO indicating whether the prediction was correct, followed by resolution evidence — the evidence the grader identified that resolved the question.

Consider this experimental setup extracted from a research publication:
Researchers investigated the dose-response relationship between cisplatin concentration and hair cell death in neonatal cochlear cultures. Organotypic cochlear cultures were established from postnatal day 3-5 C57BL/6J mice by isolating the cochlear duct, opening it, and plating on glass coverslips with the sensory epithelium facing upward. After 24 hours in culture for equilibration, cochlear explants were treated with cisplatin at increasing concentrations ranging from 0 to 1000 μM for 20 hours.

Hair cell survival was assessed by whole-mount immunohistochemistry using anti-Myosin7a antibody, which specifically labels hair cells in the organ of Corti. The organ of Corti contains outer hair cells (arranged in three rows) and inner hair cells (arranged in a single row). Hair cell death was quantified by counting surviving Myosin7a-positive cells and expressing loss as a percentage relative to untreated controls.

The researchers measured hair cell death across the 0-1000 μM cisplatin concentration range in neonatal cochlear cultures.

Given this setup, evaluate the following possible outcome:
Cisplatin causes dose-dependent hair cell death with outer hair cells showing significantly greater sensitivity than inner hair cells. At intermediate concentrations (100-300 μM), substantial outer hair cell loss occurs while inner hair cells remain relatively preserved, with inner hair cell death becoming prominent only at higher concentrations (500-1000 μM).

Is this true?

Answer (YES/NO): NO